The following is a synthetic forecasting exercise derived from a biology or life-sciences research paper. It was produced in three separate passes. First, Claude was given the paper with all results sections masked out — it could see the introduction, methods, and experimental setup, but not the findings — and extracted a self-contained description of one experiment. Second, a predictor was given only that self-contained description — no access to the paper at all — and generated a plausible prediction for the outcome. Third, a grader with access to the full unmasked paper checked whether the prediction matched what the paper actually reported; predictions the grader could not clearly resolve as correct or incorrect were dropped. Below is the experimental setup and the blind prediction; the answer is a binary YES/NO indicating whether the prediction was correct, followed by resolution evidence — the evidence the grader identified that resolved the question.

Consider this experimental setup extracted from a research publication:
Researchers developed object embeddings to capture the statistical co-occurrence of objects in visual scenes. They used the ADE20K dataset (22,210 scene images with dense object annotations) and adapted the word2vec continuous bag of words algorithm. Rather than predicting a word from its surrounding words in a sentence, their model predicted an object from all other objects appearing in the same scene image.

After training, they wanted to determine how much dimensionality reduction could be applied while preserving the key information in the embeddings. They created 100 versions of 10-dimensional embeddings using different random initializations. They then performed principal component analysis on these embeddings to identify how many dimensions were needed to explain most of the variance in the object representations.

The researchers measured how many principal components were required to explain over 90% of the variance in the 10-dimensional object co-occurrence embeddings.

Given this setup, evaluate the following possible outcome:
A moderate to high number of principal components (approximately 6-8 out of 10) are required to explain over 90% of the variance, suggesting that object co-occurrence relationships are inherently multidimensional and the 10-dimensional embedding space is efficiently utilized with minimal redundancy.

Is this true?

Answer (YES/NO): YES